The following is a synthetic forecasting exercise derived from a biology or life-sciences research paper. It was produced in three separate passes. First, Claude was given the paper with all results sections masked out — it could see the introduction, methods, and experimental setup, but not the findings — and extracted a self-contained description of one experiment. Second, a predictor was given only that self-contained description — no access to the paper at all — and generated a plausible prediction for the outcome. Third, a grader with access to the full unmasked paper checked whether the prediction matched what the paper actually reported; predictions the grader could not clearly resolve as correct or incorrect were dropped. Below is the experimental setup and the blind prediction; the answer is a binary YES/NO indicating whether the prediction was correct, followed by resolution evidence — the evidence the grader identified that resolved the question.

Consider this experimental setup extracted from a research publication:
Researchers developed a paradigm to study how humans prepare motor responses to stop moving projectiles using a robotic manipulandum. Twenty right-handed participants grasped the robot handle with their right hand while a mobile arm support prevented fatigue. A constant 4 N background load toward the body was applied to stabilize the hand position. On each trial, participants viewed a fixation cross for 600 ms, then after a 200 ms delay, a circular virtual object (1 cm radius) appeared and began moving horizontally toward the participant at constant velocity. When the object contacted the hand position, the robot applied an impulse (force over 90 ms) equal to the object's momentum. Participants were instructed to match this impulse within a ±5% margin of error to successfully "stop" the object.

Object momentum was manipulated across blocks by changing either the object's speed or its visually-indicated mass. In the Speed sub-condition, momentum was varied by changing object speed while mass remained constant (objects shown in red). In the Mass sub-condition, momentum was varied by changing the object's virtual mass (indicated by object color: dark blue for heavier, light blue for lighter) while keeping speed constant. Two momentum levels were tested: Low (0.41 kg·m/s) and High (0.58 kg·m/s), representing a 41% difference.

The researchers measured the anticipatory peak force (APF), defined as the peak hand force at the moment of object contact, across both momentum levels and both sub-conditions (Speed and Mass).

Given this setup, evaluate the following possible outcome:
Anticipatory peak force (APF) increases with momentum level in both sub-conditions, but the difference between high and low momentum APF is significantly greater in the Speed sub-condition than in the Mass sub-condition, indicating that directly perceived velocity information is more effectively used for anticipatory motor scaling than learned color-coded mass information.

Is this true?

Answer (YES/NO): NO